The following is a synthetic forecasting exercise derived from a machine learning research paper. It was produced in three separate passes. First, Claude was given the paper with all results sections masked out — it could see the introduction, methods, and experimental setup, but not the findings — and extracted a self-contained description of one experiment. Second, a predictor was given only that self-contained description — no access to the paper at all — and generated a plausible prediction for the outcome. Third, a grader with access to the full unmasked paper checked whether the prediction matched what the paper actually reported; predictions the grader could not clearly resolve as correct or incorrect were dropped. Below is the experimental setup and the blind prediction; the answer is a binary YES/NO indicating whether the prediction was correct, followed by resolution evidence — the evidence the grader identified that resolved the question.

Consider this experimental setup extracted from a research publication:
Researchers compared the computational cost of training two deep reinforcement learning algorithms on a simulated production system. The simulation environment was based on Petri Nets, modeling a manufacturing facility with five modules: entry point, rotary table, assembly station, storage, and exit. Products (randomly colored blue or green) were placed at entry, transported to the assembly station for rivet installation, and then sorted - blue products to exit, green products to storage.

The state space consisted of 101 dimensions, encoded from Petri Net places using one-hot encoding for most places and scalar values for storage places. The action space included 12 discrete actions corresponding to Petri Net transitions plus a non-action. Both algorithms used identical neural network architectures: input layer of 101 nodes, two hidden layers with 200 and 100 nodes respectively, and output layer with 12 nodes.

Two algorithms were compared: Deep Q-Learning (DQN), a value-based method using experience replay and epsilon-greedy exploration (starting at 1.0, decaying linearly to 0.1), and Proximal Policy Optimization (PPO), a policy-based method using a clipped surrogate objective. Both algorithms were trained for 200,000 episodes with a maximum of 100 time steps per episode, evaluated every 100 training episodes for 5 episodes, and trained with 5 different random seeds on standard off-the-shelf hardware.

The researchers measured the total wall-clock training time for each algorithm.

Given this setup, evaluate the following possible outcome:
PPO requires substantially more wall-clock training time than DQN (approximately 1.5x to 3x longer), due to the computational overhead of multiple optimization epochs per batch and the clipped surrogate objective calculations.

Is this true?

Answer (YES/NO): YES